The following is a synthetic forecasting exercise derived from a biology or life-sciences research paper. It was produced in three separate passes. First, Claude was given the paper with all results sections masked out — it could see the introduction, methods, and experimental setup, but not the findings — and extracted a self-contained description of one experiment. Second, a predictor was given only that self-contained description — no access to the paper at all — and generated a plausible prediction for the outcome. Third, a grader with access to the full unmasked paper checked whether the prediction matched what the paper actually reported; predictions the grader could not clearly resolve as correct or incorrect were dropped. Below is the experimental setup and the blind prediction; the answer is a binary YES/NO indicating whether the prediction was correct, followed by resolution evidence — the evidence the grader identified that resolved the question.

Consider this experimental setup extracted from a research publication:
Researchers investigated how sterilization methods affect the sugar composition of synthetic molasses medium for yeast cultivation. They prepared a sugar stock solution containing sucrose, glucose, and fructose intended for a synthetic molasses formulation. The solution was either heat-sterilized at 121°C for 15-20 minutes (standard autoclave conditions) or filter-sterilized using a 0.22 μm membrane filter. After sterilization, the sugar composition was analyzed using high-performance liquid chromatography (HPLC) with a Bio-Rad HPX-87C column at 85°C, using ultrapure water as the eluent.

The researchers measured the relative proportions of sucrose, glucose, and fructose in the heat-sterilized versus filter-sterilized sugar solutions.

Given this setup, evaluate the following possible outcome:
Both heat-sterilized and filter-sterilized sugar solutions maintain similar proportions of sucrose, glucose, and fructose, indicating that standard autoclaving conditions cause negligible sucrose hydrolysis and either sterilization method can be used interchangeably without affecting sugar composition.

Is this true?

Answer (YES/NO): NO